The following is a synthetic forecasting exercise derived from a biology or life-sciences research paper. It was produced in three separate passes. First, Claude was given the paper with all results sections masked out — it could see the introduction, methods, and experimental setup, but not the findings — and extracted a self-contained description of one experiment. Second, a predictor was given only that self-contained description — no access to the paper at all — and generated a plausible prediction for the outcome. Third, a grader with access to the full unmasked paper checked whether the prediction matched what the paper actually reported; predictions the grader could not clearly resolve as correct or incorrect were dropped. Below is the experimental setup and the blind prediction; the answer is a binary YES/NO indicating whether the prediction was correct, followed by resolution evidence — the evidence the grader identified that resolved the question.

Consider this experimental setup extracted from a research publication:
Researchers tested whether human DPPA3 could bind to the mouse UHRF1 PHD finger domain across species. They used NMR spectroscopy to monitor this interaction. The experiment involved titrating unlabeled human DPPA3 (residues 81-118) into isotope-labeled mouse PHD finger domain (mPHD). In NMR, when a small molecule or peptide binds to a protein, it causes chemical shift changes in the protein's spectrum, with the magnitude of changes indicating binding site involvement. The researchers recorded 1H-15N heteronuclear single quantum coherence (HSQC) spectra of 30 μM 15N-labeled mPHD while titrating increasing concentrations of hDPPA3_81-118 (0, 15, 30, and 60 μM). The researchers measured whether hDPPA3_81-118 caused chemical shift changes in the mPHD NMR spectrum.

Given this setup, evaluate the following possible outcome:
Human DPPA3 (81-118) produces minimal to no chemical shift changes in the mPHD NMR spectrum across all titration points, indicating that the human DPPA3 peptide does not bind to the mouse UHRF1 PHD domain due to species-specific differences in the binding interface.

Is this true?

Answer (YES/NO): NO